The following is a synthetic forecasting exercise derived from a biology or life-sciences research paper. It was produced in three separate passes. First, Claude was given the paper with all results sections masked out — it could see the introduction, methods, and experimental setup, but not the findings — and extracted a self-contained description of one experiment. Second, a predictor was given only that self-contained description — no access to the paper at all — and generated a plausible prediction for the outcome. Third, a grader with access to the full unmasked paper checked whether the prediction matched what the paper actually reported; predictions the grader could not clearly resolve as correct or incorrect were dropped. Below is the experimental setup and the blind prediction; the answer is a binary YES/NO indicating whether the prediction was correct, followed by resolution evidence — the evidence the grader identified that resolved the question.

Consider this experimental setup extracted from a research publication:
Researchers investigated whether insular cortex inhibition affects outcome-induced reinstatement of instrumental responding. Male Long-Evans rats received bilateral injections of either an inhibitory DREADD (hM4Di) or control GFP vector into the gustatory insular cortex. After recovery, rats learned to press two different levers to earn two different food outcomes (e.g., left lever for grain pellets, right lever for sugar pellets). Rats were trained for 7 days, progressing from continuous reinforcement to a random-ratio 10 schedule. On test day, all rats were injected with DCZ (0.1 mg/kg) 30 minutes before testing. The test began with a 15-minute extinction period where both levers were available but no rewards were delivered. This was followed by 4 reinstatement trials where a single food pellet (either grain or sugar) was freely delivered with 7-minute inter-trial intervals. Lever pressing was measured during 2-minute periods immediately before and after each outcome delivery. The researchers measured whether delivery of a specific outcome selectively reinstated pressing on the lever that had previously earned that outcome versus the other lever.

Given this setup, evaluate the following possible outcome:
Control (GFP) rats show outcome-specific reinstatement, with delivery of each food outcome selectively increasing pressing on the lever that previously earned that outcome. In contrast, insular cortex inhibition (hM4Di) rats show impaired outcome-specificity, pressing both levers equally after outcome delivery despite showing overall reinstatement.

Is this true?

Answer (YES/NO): YES